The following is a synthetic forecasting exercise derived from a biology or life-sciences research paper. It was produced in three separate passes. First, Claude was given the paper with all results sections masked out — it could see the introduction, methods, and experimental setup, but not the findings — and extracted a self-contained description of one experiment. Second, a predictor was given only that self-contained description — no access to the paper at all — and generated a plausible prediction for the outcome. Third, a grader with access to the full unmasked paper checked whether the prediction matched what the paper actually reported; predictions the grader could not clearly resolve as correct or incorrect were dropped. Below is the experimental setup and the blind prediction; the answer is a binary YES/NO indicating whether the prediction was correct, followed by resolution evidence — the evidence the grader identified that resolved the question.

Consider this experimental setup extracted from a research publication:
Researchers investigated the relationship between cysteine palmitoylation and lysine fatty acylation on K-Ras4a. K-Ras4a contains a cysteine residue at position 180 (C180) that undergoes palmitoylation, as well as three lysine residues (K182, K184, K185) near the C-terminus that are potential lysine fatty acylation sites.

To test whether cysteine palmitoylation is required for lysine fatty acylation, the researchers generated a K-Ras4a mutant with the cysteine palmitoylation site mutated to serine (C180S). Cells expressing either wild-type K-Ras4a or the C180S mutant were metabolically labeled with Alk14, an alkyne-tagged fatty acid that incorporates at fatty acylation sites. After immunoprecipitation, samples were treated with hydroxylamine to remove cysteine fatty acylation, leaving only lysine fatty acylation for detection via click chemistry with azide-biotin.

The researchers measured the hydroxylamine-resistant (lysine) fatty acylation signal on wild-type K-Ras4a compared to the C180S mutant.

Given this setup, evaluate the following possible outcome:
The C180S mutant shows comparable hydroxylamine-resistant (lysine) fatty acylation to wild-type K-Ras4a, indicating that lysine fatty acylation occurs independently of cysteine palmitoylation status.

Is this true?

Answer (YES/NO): NO